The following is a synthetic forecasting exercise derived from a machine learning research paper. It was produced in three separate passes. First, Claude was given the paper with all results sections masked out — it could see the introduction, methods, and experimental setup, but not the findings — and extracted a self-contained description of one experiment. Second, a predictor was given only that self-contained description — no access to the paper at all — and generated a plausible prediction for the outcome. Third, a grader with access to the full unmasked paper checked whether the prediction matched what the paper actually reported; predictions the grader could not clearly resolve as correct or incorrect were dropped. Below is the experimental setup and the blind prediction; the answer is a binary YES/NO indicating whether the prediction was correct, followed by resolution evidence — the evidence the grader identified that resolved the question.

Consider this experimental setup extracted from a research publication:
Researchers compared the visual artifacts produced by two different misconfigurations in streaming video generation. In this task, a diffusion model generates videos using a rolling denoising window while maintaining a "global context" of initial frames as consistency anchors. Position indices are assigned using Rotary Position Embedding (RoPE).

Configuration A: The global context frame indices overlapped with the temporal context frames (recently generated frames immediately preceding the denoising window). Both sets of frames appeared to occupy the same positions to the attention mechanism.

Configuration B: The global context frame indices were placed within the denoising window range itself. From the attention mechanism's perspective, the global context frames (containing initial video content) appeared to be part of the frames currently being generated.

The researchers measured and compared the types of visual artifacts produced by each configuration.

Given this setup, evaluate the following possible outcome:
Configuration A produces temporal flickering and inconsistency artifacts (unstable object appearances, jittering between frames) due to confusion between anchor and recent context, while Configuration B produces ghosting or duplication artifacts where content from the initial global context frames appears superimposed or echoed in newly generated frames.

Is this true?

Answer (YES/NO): NO